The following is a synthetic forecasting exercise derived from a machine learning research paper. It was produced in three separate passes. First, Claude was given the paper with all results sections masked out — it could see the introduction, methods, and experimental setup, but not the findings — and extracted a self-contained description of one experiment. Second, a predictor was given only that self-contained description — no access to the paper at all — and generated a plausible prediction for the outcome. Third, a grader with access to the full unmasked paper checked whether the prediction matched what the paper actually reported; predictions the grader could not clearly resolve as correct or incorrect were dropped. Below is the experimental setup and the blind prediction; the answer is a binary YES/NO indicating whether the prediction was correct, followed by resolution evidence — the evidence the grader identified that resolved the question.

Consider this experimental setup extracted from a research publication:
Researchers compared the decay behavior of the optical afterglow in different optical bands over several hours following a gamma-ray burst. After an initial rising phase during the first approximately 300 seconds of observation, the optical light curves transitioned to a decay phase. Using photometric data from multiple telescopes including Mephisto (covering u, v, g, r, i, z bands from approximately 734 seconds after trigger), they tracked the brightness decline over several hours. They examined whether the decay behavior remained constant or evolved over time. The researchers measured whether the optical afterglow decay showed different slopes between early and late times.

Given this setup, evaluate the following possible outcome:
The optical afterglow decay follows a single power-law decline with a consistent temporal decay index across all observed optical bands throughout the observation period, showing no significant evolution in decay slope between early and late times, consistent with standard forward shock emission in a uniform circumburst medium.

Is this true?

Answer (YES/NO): NO